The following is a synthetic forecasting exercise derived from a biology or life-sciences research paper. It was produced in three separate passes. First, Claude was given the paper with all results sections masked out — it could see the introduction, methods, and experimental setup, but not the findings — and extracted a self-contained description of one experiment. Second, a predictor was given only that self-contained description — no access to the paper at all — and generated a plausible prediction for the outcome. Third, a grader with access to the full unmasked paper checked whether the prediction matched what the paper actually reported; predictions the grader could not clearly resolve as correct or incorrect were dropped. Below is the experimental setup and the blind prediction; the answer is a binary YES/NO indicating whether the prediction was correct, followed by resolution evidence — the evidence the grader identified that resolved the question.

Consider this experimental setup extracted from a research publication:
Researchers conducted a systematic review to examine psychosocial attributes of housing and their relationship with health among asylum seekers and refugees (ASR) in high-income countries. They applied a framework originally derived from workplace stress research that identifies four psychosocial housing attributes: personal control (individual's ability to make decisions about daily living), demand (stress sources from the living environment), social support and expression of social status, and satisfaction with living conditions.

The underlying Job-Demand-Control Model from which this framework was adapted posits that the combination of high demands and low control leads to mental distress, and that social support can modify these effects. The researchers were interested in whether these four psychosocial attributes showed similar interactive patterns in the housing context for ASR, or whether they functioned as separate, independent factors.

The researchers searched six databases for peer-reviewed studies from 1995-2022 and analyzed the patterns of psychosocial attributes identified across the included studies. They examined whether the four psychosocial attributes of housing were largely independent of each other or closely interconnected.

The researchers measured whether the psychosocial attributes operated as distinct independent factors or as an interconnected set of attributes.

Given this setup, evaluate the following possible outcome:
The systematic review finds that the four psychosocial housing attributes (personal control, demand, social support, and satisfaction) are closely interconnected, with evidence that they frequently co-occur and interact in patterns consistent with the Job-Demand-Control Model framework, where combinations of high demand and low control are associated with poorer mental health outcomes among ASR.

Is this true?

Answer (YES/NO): NO